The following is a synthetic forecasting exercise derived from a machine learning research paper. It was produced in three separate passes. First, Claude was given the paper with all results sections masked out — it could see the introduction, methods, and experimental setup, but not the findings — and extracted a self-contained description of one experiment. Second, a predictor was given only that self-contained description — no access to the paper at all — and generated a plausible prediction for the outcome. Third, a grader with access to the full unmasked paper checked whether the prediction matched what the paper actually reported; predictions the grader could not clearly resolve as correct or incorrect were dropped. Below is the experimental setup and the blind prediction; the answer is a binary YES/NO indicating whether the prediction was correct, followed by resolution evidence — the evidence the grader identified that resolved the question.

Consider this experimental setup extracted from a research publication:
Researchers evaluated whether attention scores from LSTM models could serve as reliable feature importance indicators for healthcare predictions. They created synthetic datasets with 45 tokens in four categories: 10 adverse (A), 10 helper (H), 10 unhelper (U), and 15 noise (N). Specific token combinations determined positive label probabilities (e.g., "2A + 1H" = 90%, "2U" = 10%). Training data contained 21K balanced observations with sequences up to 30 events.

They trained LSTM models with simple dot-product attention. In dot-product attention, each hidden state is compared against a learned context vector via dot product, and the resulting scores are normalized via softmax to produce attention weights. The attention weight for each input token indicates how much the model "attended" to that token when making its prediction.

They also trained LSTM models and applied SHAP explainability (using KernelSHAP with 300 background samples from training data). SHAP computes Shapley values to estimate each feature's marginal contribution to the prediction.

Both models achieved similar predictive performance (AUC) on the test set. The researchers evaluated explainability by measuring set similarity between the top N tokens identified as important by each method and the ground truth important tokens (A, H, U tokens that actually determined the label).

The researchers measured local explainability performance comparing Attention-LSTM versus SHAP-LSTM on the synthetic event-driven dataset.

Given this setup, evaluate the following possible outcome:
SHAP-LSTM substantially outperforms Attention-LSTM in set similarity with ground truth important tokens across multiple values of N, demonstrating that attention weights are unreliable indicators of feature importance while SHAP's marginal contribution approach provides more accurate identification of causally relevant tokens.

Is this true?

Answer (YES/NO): YES